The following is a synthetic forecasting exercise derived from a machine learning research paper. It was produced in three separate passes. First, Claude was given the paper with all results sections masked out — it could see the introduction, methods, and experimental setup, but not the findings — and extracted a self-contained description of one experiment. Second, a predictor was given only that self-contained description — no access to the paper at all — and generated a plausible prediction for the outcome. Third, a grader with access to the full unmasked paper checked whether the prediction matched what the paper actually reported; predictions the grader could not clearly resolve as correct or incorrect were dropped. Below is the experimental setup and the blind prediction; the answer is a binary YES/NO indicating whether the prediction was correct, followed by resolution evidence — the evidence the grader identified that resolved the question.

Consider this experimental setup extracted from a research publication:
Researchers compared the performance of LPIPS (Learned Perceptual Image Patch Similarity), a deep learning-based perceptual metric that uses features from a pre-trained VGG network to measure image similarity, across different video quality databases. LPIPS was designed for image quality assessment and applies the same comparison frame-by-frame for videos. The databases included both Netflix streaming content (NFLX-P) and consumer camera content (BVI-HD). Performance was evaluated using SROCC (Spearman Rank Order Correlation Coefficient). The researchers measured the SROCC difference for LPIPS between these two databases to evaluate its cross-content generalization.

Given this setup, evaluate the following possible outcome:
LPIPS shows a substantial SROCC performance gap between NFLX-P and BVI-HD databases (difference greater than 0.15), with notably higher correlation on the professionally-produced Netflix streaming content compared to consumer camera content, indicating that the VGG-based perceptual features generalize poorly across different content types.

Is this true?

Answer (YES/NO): NO